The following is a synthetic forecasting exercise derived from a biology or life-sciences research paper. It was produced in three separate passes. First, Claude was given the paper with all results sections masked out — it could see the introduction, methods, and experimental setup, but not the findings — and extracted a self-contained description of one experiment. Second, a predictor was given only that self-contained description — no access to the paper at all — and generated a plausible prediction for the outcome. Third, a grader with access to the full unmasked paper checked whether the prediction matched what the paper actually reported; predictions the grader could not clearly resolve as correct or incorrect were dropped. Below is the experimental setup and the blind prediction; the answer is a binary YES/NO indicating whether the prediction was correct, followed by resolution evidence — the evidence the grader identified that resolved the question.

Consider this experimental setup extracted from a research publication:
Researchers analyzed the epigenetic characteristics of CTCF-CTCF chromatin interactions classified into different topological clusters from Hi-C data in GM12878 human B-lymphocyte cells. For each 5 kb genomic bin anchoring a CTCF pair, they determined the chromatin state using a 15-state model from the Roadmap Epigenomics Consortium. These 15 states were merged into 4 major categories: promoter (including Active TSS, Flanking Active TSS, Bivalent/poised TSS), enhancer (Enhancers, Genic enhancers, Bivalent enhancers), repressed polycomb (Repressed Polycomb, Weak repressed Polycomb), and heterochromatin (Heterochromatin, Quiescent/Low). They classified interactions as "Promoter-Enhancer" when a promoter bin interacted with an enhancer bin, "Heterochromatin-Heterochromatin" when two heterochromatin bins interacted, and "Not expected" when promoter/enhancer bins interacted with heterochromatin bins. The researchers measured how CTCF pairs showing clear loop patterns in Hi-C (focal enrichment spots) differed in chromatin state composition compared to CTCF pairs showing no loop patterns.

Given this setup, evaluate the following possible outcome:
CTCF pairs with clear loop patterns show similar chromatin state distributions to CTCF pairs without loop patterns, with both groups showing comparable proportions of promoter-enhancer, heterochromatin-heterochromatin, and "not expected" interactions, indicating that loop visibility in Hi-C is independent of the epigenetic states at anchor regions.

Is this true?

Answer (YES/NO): NO